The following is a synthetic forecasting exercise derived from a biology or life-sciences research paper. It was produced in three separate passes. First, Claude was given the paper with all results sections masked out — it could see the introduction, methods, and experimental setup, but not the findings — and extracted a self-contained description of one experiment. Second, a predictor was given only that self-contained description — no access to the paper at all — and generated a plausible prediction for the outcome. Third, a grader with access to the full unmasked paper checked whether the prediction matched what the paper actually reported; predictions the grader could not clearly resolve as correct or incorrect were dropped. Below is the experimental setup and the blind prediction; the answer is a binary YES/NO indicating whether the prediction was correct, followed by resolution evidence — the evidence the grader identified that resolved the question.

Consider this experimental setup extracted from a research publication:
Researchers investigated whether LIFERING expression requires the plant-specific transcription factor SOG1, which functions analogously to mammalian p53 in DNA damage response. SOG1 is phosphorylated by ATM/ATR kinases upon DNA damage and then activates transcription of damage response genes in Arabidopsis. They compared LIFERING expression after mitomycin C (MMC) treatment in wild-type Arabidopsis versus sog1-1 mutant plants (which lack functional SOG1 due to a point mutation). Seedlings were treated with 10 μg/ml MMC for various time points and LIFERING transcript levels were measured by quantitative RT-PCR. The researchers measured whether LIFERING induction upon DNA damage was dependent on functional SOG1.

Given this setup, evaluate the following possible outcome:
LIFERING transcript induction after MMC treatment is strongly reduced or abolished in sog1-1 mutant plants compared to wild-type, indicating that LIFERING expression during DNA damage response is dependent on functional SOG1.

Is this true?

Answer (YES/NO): NO